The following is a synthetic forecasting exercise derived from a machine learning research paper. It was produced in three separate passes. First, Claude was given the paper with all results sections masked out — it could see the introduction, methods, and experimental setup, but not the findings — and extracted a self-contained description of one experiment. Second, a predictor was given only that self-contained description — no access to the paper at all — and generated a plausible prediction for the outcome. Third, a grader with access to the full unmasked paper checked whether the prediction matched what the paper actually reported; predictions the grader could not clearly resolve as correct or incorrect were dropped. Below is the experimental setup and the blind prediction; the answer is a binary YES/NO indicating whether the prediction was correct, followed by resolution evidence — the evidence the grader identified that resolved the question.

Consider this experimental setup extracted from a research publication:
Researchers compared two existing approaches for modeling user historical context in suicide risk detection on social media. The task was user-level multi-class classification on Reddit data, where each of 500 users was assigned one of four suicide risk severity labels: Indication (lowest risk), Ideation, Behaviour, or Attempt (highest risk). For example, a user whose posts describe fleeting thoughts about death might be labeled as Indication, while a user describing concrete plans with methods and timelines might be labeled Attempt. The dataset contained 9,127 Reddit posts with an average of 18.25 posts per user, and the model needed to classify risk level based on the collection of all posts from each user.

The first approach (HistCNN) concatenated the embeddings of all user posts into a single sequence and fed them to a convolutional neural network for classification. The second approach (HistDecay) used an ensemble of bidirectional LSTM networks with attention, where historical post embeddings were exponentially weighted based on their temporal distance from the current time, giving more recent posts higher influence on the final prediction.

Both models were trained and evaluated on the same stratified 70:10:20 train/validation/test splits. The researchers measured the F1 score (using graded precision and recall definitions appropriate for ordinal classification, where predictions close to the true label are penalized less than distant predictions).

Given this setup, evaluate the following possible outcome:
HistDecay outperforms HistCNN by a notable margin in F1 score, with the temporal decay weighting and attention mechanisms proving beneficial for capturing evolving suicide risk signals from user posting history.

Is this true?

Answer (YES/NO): NO